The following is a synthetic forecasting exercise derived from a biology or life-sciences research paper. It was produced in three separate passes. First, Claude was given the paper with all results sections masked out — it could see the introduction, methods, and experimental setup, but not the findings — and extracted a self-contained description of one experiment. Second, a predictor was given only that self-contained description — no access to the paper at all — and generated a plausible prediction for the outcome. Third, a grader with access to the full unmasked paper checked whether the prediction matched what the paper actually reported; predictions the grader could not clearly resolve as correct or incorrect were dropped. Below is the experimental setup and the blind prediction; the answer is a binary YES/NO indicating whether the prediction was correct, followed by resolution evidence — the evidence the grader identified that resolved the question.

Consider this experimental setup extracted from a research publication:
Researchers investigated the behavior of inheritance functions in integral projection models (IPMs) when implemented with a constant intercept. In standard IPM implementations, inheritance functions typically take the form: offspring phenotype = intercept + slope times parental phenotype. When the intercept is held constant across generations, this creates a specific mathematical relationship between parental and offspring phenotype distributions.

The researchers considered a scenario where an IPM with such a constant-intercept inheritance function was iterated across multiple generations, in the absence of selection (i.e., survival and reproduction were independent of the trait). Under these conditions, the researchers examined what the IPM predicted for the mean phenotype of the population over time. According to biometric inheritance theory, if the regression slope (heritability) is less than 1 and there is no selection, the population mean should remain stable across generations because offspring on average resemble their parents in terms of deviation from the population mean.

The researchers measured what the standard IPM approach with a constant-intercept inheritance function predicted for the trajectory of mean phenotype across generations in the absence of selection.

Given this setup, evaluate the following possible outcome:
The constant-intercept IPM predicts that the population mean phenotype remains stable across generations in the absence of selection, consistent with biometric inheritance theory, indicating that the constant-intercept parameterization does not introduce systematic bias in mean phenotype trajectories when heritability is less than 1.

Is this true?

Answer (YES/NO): NO